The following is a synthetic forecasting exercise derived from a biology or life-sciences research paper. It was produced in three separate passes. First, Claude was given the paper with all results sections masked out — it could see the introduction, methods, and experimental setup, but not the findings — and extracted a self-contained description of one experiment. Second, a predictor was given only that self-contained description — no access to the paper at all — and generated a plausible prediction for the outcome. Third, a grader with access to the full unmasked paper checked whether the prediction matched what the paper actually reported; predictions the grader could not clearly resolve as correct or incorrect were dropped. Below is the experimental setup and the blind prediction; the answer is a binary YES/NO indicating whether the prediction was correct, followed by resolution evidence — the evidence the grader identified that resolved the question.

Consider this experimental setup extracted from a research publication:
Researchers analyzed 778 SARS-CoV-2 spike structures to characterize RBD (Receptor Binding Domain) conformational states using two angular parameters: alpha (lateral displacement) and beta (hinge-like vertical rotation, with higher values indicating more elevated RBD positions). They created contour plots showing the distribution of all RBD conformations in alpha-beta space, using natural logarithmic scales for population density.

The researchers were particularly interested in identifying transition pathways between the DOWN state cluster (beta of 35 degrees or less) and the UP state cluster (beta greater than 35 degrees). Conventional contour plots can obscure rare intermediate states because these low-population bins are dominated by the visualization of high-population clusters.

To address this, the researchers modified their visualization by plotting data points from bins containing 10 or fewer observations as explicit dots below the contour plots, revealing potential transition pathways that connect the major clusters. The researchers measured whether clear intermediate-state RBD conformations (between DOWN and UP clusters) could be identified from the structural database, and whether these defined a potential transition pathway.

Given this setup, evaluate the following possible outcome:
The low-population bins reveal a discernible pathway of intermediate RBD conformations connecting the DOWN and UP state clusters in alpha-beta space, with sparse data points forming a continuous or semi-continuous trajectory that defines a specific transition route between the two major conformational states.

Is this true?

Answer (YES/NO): YES